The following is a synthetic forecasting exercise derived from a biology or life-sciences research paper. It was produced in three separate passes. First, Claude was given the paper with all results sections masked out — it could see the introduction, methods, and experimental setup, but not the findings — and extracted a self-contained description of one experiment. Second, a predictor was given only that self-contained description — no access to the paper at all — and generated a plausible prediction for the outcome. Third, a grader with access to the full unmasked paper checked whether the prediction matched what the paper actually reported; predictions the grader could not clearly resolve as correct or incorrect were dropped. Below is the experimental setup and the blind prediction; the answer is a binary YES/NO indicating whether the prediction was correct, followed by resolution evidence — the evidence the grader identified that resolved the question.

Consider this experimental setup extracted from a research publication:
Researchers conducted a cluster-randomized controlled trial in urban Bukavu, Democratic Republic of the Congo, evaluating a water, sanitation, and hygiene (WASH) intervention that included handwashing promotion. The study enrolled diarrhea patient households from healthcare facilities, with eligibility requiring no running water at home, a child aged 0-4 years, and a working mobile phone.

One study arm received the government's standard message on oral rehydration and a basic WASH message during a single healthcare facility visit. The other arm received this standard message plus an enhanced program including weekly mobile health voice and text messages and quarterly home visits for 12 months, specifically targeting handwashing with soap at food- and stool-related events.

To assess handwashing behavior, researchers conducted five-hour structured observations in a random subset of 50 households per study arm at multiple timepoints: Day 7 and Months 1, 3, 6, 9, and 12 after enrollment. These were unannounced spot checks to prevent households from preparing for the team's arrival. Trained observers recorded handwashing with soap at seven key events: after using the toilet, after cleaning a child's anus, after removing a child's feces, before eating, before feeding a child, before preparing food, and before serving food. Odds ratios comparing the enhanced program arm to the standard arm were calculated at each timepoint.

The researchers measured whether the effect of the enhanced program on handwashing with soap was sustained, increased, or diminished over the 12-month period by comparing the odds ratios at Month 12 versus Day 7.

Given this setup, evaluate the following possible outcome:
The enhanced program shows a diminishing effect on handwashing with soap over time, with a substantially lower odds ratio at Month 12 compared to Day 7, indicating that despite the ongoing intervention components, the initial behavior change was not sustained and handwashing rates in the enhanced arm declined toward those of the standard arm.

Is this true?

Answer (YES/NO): NO